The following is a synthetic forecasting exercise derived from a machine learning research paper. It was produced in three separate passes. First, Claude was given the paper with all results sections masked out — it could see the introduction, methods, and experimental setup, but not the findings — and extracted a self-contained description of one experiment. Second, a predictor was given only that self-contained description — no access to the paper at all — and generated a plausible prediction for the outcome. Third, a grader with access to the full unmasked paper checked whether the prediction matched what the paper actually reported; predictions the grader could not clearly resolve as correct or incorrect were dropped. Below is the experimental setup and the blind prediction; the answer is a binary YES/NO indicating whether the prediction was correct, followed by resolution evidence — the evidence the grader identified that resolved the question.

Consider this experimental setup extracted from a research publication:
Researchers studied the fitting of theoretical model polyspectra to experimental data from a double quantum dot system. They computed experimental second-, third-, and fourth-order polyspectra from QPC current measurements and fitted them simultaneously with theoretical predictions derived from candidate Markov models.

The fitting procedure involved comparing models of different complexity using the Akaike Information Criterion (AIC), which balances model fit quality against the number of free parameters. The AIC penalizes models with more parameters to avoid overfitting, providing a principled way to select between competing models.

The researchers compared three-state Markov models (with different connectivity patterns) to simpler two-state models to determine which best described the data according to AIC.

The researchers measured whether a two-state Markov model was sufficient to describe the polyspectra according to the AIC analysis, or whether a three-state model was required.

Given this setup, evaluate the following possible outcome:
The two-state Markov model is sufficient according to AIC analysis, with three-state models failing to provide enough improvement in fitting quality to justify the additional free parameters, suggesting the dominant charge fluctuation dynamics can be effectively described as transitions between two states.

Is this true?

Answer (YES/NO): NO